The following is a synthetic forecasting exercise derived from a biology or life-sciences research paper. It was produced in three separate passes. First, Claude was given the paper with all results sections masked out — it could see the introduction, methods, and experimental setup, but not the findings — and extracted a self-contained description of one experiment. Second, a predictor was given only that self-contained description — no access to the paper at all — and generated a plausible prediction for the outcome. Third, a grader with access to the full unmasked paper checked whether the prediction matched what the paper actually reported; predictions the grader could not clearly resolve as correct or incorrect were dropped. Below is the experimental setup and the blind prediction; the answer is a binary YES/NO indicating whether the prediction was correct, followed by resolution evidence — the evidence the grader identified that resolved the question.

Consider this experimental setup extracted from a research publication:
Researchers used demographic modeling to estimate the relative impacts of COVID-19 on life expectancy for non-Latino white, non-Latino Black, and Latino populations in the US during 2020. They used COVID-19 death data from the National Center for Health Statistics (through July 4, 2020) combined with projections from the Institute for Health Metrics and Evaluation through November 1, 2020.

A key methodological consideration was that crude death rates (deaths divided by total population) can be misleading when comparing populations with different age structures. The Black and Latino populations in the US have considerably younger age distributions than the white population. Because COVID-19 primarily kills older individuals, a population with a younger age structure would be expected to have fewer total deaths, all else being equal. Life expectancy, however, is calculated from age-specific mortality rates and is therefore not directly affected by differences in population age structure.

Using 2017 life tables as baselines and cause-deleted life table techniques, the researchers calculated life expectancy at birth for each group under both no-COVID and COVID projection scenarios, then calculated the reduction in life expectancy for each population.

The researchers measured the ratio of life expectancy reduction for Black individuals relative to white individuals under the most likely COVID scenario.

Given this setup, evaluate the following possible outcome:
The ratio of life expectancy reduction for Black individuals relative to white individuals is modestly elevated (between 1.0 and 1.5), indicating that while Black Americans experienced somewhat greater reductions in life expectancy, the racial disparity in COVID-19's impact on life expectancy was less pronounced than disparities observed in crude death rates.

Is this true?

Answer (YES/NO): NO